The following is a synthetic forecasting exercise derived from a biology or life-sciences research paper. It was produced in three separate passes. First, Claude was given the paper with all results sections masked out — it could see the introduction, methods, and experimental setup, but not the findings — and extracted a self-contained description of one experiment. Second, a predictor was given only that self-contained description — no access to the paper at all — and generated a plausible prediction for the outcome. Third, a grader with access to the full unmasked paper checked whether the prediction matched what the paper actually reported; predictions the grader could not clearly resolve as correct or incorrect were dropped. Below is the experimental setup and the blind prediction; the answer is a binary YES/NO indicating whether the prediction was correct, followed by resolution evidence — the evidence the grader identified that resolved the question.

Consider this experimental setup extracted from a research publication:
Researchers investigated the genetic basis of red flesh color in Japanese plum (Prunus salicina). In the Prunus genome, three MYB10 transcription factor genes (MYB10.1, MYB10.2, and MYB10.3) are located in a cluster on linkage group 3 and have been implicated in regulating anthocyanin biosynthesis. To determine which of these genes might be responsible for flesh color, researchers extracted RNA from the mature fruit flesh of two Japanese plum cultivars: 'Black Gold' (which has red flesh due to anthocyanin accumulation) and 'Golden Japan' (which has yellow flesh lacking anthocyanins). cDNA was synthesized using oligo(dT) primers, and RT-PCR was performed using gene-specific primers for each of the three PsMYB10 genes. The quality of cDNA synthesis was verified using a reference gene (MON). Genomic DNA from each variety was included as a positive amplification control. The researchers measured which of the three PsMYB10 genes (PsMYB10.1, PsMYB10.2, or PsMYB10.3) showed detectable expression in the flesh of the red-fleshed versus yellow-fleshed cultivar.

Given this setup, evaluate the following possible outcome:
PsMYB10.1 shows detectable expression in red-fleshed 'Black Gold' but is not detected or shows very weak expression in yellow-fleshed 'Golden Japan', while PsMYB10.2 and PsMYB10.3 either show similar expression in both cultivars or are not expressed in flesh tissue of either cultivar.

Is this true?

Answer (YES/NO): NO